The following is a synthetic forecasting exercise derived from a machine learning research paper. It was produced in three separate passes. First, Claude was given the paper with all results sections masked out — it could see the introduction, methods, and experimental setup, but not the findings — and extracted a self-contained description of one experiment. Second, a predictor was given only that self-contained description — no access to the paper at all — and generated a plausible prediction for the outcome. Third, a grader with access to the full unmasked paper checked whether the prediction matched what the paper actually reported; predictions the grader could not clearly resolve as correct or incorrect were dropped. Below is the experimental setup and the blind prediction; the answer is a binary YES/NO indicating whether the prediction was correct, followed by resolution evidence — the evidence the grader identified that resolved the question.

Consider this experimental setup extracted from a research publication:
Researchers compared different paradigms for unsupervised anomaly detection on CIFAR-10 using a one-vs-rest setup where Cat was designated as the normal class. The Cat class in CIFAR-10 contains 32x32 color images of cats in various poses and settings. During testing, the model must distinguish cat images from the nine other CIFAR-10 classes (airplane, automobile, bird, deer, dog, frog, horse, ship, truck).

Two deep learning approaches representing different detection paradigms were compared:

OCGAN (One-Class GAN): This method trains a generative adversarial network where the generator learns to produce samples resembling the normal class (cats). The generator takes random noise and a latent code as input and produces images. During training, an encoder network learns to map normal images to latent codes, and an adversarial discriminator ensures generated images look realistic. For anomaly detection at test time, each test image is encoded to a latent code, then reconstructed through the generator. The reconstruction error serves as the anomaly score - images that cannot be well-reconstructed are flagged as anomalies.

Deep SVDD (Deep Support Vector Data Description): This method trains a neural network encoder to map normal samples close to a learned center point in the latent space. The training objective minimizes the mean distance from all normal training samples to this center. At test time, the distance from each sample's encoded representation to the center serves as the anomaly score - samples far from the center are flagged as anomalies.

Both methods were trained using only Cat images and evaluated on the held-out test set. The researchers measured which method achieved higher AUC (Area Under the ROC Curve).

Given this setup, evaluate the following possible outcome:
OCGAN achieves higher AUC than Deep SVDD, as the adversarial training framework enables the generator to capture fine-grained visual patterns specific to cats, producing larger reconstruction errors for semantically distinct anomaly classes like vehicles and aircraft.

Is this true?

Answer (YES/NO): YES